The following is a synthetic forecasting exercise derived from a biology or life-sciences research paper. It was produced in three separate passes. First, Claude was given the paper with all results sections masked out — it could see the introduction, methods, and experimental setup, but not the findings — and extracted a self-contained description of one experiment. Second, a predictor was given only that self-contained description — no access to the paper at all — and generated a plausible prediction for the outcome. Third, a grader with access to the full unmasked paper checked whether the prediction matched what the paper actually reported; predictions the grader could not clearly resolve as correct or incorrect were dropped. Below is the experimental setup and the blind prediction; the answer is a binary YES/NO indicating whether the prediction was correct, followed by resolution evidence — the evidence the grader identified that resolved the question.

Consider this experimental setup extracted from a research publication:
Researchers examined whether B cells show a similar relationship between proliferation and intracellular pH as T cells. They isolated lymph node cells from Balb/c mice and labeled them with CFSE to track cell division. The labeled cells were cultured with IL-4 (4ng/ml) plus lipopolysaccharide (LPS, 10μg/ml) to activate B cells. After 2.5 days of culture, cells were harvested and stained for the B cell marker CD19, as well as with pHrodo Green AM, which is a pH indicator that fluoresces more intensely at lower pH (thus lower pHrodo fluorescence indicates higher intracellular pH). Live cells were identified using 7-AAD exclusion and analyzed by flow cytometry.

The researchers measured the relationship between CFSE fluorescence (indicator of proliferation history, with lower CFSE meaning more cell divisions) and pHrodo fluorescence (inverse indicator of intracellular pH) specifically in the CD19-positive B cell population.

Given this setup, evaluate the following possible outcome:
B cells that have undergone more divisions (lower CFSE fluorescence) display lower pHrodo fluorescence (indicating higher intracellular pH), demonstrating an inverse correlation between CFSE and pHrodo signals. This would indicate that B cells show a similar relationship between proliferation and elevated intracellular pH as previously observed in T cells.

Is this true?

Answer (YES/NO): YES